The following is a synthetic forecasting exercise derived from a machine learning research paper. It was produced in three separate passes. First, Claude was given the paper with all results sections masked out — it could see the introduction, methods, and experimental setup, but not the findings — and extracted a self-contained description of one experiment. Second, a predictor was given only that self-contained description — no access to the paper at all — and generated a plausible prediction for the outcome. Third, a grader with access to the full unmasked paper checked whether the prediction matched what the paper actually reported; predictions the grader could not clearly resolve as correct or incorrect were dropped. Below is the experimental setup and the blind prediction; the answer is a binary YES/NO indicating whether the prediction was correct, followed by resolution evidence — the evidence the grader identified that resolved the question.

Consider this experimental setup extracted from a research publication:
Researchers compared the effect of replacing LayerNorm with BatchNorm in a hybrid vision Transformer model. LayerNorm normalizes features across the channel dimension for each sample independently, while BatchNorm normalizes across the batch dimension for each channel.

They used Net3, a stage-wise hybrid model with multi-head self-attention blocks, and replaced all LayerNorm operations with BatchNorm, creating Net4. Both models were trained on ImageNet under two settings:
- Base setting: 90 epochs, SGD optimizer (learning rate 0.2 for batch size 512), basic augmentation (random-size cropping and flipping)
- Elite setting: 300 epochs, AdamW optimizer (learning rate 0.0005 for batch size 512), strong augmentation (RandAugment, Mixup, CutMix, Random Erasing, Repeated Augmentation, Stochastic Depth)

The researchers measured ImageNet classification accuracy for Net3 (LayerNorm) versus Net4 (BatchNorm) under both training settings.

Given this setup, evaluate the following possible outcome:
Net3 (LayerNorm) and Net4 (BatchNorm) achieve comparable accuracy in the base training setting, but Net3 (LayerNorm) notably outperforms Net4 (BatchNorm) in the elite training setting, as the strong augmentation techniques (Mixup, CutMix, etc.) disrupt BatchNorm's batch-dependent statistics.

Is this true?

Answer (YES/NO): NO